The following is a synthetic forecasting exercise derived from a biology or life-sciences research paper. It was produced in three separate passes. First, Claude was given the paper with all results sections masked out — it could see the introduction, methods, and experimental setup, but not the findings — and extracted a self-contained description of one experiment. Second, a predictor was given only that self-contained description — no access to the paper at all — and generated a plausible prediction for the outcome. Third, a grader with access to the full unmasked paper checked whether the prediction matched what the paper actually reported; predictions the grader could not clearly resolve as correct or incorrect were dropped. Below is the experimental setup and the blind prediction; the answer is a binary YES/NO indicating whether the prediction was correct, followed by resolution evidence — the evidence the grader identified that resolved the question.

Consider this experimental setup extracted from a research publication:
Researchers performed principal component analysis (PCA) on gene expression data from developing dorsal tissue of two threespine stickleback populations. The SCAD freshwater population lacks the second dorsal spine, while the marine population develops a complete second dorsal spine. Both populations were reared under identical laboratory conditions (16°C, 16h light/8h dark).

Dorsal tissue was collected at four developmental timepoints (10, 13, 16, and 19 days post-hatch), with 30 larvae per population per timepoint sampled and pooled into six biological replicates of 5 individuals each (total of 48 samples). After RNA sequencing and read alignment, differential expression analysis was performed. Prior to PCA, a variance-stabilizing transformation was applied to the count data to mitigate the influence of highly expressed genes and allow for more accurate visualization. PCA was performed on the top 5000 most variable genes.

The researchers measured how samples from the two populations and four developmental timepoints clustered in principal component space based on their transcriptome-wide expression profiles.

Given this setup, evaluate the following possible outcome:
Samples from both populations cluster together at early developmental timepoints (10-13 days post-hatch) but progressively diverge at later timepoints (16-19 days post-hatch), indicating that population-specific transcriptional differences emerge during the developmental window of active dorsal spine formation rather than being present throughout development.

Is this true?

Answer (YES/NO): NO